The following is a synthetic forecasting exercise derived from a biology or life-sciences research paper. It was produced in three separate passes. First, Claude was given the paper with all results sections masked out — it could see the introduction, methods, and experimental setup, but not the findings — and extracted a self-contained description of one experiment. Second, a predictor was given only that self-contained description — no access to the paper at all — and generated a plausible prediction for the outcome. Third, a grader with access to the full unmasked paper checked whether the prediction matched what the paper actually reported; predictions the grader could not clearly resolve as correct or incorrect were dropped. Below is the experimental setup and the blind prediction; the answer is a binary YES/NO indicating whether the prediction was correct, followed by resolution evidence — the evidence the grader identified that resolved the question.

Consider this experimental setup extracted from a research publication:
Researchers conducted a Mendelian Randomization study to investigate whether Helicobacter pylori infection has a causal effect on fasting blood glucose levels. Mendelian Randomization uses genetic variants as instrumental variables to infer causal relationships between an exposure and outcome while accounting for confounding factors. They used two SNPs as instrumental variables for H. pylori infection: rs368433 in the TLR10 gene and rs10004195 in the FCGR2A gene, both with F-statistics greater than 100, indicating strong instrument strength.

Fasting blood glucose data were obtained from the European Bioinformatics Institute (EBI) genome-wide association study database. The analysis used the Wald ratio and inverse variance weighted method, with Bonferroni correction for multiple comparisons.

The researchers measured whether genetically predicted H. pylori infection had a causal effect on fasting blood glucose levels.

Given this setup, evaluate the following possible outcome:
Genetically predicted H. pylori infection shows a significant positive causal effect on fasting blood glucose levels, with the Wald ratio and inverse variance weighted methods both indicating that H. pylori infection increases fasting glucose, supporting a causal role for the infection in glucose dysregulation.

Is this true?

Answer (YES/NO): NO